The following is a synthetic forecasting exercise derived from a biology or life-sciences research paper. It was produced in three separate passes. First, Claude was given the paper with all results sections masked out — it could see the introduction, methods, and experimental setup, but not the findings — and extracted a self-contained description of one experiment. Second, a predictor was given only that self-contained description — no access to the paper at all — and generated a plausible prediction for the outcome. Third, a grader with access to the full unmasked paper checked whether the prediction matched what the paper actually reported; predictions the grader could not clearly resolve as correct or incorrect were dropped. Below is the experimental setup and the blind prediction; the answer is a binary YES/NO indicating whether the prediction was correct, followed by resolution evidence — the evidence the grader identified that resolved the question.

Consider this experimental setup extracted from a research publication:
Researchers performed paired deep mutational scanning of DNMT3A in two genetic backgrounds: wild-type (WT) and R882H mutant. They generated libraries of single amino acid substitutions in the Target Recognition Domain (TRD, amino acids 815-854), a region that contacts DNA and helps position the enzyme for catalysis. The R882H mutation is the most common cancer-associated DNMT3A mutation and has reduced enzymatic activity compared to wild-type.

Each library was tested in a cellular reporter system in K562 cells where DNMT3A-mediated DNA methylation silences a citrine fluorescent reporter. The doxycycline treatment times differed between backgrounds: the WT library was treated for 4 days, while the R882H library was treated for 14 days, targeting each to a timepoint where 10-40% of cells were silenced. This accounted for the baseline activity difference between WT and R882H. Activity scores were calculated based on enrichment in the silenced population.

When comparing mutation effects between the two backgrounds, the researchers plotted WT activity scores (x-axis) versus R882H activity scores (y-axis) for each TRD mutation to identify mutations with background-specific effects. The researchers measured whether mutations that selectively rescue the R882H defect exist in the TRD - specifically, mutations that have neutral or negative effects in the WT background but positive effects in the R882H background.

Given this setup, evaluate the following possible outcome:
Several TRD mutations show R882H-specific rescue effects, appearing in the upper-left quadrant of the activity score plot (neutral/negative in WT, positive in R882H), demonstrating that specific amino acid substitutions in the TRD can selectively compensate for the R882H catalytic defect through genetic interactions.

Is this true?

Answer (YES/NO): NO